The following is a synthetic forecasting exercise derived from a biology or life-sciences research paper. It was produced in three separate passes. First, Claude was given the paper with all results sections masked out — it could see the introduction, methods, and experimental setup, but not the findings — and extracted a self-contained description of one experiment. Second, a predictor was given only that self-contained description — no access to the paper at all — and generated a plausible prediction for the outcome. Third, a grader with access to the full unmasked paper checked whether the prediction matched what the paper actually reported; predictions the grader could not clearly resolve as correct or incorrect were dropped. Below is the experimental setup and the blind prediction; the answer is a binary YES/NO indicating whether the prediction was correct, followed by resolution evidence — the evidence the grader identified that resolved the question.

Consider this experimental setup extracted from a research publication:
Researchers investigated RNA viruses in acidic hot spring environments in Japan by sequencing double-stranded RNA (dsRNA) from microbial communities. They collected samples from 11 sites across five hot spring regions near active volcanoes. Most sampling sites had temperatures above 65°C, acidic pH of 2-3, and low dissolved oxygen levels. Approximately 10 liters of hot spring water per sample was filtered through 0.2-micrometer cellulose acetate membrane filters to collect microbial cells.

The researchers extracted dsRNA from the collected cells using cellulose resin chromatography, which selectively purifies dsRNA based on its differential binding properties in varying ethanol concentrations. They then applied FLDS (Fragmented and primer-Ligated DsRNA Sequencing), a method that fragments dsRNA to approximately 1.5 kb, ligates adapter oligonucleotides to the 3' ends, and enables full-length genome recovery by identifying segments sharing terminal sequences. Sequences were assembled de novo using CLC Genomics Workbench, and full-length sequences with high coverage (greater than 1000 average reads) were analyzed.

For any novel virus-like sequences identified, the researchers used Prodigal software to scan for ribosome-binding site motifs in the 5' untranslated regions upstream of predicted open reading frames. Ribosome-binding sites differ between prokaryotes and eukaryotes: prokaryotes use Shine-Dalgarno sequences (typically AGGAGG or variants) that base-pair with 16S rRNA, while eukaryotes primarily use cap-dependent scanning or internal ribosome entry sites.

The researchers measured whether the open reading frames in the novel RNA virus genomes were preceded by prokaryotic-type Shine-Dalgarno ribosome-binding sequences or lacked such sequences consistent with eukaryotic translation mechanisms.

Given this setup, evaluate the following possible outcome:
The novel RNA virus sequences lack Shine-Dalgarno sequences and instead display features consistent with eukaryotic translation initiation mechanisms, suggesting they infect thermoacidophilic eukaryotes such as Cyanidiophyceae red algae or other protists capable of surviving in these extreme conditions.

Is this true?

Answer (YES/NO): NO